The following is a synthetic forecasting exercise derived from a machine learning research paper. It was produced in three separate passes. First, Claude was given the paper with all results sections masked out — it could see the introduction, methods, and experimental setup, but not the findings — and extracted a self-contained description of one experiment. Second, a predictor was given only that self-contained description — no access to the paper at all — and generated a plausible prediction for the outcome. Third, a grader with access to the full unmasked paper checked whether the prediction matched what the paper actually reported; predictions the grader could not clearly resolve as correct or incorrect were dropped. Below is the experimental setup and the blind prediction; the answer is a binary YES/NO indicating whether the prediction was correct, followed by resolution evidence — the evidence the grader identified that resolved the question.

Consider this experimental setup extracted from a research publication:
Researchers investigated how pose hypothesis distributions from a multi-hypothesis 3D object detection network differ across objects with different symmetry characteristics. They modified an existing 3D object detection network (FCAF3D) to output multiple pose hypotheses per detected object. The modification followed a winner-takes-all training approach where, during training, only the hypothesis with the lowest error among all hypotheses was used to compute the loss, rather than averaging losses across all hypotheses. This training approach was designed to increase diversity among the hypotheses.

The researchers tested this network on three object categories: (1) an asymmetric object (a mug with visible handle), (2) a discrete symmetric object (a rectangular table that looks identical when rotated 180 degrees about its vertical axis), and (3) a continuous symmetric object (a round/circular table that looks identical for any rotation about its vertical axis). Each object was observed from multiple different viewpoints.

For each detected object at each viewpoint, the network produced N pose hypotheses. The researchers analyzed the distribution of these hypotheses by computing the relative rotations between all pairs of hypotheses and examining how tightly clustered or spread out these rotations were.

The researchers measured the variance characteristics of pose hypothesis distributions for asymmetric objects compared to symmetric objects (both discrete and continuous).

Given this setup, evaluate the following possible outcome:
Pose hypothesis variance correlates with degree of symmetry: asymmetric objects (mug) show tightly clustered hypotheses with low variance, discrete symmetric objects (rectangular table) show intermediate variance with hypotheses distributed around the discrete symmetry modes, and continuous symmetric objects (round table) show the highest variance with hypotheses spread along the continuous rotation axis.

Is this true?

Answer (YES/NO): NO